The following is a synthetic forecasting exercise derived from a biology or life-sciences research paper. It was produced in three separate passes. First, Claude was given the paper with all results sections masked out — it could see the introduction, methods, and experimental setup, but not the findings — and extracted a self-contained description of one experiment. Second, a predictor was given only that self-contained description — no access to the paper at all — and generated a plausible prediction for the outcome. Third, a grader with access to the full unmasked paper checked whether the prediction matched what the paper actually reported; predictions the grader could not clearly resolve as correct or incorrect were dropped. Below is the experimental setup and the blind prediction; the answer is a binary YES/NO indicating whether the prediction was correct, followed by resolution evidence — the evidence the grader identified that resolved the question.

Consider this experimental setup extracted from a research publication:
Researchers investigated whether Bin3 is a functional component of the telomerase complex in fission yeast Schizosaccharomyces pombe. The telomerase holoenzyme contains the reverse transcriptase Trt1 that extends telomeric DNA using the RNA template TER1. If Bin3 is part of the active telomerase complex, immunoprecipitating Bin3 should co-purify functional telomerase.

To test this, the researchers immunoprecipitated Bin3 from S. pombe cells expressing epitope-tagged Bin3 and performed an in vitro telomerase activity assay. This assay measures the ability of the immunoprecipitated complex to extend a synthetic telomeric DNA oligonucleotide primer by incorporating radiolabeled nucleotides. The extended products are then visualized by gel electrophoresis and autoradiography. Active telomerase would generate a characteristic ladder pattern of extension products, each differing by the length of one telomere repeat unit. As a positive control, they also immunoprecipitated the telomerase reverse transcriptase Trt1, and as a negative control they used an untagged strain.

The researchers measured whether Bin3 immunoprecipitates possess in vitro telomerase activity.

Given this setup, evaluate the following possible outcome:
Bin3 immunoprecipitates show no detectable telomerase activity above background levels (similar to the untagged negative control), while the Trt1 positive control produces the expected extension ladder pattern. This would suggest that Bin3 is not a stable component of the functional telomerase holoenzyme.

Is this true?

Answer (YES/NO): NO